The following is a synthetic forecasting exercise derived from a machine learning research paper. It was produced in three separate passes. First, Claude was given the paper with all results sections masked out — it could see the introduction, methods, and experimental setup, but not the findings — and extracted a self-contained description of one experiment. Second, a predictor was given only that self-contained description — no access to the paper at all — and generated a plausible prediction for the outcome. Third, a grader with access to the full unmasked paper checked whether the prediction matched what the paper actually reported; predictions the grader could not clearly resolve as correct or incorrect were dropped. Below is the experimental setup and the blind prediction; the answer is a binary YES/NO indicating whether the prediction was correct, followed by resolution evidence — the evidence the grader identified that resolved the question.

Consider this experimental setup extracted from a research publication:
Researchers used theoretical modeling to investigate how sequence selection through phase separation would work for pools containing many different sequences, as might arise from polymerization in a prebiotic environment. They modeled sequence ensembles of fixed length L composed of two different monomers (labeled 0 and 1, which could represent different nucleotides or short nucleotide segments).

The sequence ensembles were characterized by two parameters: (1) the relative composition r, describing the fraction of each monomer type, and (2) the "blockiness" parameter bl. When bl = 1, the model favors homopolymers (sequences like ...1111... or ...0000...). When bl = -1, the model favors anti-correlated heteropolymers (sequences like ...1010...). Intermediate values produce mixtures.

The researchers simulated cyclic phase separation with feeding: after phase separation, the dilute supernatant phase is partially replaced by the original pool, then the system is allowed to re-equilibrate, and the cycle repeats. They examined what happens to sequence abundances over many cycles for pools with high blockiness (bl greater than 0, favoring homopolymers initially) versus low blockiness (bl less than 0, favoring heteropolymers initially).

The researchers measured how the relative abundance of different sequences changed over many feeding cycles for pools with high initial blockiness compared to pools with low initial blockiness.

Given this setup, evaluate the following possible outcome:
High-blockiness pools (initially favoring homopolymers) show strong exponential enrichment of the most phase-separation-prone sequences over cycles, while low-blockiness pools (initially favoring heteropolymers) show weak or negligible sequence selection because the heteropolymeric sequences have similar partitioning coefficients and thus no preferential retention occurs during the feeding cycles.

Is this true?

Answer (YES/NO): NO